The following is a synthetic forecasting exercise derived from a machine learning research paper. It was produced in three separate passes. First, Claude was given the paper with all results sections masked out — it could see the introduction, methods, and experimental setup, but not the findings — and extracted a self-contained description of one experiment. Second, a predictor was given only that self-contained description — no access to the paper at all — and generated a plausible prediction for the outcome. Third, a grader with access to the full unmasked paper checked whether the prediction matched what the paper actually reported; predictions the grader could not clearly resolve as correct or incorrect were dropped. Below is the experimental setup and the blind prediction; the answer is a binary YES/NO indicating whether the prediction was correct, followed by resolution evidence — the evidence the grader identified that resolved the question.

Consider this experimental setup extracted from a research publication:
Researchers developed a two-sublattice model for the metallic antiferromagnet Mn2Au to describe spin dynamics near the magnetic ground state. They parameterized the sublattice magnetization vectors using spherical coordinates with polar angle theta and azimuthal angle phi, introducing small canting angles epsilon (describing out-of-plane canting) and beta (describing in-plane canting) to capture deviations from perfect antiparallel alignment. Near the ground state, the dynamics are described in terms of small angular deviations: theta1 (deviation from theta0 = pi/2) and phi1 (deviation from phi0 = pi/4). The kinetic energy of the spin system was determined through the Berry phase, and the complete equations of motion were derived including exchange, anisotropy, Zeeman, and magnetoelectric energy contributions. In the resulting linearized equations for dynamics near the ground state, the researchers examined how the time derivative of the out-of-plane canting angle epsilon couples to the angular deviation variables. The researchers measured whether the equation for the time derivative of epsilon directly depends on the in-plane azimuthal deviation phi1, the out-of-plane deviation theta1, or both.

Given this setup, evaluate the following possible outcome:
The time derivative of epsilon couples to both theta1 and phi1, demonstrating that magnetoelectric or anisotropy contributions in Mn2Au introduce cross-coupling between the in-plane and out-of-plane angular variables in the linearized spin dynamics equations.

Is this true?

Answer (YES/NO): NO